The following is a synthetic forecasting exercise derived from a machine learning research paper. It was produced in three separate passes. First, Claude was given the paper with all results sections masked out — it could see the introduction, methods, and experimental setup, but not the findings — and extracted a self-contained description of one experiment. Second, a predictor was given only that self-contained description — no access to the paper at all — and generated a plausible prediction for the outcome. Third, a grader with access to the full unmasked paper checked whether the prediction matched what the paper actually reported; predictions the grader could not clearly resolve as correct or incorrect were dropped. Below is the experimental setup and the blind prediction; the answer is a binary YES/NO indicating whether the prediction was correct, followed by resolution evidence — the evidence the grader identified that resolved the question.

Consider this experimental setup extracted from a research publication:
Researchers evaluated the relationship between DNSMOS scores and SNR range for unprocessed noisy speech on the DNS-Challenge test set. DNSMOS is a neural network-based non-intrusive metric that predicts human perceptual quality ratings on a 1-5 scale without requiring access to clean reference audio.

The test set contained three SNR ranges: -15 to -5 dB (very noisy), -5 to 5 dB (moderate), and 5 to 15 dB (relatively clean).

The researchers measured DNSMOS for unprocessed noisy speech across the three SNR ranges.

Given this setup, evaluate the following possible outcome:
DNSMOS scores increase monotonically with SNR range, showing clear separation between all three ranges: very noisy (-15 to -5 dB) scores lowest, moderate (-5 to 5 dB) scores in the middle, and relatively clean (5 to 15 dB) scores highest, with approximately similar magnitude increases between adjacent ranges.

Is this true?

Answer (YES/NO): NO